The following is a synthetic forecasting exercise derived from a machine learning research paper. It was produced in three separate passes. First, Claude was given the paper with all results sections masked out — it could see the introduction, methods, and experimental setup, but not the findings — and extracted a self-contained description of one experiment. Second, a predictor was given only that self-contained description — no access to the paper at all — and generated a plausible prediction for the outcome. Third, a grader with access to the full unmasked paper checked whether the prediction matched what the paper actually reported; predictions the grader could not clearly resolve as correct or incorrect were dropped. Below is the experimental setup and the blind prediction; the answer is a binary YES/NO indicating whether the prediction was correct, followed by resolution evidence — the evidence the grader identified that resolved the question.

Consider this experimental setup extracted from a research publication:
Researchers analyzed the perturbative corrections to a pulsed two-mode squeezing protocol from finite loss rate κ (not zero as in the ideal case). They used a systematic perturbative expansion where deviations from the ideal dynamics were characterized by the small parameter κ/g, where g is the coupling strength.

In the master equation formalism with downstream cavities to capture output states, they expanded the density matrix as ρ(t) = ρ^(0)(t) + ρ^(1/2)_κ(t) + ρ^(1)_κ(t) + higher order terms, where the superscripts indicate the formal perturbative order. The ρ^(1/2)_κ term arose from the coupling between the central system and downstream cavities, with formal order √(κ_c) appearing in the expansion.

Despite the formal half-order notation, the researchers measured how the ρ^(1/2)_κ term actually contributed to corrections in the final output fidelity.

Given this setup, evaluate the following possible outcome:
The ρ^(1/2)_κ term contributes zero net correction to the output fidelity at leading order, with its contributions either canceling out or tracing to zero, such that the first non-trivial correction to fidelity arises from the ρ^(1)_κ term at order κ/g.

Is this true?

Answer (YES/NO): NO